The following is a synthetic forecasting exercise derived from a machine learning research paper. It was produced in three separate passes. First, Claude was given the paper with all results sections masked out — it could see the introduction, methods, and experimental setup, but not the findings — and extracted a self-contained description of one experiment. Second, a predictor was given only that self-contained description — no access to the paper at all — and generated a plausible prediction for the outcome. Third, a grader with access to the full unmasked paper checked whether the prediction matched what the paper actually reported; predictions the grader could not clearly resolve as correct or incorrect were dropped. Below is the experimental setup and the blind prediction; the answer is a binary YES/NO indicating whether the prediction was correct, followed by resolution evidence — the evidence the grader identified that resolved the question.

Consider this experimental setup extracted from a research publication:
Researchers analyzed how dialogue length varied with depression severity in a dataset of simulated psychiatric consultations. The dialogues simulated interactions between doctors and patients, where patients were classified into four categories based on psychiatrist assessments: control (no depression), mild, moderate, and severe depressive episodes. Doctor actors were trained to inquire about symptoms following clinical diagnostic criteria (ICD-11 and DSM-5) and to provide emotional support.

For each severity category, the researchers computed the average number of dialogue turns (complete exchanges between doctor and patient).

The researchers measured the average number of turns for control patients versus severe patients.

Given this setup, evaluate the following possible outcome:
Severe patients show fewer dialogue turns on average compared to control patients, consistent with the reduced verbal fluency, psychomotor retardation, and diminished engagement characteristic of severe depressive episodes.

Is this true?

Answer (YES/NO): NO